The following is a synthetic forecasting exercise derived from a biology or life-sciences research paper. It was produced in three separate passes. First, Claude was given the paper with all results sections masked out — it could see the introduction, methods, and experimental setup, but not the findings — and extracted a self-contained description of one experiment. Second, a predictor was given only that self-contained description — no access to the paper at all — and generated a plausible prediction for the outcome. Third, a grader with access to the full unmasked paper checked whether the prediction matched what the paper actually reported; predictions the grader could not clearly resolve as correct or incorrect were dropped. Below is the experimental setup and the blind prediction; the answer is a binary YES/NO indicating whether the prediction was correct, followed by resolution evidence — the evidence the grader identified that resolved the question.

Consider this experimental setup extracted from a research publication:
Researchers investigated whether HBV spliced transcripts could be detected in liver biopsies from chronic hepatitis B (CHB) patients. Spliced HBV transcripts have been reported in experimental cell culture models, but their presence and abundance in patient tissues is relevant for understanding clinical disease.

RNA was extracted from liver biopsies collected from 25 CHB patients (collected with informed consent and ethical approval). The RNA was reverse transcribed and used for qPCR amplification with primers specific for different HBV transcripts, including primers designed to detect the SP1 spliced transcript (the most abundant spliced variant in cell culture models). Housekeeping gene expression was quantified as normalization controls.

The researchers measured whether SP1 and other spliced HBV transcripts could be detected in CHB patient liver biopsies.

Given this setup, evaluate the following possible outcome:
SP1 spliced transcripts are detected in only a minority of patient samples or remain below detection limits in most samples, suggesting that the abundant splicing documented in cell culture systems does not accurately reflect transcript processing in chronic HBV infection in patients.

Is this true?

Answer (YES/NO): NO